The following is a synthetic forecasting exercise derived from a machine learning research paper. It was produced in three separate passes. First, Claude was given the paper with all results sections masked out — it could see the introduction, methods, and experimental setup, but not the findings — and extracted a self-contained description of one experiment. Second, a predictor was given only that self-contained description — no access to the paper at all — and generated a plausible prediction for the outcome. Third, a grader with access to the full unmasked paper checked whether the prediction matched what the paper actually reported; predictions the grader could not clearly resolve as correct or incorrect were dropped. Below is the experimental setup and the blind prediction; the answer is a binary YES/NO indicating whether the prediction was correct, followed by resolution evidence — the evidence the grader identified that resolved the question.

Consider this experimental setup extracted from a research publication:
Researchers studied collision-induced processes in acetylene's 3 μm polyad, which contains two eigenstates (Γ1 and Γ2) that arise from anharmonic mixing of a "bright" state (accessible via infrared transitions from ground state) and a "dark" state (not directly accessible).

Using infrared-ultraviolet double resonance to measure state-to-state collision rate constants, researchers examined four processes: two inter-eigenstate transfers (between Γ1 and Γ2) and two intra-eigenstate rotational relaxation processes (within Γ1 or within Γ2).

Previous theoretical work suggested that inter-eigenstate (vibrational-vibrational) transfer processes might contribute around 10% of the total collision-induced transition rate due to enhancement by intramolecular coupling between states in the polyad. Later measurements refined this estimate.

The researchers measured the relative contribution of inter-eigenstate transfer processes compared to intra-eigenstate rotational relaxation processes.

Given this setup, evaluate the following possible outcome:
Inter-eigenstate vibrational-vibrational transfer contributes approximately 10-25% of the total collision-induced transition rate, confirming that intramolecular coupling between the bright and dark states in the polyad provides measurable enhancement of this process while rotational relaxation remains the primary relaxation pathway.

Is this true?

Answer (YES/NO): YES